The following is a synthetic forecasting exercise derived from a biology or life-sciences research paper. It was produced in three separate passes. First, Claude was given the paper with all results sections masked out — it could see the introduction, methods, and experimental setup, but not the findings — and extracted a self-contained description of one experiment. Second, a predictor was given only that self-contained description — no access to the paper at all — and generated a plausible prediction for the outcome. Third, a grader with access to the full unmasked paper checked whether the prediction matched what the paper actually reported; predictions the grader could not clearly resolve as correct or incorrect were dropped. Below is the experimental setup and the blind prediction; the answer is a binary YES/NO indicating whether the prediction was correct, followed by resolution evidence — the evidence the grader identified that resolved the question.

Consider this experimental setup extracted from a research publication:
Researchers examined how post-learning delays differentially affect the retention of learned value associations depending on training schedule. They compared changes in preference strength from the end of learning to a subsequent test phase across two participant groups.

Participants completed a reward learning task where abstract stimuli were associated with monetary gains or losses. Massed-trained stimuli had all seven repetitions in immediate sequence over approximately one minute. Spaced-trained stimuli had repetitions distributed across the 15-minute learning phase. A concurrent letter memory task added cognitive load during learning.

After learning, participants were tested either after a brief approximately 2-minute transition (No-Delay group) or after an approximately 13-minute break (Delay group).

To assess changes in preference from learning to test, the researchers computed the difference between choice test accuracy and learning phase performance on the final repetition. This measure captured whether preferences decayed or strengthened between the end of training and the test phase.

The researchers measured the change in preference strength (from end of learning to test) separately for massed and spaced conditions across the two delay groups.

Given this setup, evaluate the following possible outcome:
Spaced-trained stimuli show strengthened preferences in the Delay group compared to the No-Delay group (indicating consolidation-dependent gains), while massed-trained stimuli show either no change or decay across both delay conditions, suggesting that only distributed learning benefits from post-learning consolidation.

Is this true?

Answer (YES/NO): NO